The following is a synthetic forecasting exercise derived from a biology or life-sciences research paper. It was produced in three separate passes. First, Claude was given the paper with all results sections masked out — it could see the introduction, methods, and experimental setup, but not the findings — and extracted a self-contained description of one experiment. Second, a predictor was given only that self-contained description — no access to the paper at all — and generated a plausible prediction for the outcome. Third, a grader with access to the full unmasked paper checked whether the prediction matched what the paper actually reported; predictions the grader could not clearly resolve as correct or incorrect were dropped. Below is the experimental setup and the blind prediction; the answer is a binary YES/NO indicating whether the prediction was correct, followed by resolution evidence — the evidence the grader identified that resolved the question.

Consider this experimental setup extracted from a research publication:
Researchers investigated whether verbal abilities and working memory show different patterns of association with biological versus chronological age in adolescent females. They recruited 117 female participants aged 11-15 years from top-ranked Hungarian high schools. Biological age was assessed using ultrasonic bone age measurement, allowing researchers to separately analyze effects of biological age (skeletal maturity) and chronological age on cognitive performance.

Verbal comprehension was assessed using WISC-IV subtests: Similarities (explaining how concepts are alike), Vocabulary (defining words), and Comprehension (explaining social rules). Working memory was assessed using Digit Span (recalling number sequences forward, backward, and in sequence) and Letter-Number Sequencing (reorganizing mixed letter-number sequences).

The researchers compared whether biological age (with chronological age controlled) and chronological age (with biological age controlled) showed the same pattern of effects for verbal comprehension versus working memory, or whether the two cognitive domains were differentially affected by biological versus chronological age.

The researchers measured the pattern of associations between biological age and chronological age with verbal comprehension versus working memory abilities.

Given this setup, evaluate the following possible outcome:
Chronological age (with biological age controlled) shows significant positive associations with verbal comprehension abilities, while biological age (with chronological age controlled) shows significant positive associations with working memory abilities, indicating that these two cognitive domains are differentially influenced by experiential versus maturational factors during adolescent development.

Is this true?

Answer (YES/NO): YES